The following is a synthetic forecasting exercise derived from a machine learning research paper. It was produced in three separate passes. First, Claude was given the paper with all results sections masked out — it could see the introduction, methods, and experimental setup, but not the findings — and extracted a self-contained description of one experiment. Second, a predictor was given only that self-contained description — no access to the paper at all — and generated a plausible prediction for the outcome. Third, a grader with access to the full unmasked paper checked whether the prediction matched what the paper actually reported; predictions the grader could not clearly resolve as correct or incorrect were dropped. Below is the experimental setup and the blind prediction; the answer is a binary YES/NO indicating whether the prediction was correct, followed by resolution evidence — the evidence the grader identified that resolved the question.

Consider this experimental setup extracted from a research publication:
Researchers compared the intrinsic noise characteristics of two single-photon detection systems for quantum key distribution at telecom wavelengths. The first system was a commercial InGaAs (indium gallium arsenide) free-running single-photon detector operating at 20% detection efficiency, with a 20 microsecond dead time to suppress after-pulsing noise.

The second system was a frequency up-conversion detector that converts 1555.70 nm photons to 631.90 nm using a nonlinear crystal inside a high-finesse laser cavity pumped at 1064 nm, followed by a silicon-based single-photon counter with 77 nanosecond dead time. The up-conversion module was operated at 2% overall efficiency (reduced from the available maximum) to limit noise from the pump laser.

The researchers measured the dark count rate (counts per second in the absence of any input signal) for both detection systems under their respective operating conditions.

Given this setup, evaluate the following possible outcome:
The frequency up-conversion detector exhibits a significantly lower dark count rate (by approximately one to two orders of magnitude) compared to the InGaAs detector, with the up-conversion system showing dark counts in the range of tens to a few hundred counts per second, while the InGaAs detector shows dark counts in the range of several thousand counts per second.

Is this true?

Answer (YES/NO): NO